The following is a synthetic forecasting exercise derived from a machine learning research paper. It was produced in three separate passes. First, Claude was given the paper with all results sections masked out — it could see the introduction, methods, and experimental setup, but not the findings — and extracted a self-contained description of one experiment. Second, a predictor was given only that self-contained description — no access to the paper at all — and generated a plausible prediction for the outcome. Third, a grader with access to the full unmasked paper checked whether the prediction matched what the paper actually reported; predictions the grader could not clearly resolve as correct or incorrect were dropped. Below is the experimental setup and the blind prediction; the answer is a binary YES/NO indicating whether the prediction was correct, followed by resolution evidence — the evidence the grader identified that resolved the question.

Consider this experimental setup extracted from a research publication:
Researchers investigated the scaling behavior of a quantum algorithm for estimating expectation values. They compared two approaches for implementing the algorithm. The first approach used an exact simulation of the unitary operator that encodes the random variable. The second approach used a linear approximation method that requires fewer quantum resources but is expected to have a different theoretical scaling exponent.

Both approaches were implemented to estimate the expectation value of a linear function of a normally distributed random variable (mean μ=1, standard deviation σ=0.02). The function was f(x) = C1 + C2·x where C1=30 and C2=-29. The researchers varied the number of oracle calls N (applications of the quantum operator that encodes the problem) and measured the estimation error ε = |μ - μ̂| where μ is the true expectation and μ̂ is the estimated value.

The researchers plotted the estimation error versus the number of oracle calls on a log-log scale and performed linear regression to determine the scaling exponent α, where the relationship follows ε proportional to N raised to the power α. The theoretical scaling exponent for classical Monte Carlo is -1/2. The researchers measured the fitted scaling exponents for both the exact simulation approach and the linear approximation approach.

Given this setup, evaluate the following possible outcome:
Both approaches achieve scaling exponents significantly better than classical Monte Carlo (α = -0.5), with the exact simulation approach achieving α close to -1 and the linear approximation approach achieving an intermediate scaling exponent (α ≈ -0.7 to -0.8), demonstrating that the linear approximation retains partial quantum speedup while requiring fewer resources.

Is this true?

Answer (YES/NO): NO